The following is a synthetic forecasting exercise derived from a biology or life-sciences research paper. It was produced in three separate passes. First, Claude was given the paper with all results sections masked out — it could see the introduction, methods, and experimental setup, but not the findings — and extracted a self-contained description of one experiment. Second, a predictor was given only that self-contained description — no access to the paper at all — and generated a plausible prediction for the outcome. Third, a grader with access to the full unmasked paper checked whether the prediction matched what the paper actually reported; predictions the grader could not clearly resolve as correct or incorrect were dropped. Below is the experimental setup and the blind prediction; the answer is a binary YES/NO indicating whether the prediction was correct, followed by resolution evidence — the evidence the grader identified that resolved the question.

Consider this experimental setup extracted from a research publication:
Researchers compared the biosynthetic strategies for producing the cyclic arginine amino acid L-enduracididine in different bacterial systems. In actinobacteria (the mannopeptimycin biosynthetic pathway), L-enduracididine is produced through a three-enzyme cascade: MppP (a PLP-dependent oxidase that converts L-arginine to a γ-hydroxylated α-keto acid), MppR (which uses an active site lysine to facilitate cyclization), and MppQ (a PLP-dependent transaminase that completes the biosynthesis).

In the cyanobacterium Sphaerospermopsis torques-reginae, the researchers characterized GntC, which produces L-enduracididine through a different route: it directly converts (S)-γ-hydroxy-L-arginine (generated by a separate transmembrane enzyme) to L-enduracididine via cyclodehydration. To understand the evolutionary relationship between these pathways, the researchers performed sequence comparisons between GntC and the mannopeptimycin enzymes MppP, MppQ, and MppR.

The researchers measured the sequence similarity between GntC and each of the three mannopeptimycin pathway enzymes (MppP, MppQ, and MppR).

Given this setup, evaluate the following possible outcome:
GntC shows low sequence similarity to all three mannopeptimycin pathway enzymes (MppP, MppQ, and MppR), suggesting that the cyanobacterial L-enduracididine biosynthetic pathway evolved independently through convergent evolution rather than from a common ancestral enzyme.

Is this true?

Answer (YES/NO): YES